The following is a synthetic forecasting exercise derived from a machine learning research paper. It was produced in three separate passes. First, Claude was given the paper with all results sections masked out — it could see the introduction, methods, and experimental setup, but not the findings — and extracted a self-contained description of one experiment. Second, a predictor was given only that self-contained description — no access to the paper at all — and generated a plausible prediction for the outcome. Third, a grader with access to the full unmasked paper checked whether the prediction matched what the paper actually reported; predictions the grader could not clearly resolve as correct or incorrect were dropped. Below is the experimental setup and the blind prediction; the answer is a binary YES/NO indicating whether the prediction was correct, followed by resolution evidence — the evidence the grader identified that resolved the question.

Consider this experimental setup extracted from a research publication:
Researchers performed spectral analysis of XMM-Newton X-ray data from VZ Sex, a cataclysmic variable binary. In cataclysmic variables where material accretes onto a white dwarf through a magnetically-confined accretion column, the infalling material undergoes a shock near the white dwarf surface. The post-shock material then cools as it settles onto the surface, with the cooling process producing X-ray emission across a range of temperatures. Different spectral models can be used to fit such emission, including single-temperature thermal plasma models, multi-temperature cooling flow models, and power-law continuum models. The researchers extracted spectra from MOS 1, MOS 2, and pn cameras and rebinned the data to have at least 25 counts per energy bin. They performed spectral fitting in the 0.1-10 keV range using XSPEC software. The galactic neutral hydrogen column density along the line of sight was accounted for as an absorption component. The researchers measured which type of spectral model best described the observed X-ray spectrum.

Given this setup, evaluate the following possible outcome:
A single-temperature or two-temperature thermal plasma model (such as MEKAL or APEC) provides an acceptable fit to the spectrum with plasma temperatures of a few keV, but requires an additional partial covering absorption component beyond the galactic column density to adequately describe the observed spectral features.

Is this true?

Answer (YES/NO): NO